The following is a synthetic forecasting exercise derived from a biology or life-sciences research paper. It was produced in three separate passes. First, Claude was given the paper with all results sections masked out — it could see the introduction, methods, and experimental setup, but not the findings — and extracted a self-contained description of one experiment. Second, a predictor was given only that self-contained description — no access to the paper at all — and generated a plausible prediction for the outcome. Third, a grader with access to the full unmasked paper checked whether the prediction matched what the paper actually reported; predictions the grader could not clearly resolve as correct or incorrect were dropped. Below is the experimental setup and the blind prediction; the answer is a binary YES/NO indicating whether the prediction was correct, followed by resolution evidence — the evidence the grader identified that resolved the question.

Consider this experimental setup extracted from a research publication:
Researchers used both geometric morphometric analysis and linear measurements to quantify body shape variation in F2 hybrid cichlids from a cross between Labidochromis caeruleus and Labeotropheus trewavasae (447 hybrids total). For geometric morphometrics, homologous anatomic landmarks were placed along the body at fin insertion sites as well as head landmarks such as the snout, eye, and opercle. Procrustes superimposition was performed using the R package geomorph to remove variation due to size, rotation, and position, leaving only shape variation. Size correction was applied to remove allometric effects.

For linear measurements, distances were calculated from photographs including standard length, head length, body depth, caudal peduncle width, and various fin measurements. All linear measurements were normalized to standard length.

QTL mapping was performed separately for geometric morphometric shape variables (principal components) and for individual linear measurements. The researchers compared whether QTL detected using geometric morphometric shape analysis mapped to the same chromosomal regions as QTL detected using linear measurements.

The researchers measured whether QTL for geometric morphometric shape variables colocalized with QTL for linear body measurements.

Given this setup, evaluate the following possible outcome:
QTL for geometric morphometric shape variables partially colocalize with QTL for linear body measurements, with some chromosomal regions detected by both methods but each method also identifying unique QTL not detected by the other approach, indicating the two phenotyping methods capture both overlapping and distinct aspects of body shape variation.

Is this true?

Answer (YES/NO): YES